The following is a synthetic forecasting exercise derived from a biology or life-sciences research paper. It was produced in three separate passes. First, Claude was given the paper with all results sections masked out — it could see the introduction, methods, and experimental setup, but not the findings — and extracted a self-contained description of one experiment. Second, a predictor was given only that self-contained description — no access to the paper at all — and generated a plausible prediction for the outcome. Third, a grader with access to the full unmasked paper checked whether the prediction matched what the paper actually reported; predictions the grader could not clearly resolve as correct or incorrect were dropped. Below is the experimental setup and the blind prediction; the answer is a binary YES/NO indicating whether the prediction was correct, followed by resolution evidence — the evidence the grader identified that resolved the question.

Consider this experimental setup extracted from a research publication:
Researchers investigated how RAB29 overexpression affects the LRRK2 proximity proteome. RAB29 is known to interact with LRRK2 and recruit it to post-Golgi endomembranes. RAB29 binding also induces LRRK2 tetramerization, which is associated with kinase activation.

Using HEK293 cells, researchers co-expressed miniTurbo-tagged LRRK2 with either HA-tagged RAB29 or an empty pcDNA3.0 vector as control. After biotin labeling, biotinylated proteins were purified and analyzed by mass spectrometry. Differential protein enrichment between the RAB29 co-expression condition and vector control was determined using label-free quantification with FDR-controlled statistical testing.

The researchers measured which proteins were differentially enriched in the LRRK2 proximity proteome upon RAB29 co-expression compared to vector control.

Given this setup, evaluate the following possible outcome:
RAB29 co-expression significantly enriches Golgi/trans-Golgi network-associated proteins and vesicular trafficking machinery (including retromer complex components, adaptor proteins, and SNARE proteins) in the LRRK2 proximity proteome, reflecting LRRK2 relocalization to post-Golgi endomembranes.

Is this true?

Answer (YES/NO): NO